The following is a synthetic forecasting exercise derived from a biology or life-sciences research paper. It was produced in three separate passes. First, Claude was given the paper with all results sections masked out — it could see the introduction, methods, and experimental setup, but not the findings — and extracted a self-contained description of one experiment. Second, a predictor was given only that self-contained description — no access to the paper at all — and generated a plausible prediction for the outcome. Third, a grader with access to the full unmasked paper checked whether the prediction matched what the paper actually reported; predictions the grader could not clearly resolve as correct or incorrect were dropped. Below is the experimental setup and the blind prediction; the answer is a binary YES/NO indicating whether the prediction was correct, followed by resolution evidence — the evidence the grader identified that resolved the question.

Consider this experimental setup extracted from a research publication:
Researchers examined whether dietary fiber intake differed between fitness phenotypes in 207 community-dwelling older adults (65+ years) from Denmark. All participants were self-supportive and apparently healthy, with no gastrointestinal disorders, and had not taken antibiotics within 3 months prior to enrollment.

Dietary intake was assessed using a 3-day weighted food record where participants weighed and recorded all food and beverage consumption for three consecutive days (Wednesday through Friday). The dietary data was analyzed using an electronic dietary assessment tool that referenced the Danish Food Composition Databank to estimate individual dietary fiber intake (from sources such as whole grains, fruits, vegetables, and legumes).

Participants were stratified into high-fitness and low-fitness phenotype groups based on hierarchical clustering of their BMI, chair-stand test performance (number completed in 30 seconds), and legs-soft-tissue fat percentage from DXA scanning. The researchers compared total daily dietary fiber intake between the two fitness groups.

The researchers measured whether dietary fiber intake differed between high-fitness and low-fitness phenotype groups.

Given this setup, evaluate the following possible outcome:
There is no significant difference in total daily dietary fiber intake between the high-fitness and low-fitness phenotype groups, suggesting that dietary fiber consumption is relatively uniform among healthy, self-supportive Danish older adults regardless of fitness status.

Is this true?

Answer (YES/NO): NO